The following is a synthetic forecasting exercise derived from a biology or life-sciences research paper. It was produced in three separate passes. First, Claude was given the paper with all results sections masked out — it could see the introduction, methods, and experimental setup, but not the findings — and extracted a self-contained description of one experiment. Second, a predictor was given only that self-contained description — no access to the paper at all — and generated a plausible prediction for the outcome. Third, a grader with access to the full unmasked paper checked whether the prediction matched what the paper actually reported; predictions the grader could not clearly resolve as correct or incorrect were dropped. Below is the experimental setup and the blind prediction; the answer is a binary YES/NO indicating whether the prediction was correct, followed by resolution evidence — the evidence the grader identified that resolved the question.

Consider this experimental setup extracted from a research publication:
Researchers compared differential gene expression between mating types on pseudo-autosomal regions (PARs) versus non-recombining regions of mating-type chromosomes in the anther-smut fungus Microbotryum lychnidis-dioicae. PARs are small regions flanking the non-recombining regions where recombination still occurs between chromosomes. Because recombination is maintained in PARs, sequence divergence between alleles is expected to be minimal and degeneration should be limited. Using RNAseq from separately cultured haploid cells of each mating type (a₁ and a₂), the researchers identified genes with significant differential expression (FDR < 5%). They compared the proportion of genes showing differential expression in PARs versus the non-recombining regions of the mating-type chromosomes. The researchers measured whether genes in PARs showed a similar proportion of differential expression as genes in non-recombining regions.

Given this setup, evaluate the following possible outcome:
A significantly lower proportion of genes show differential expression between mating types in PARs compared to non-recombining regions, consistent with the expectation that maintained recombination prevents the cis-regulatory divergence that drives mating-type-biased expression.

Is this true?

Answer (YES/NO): YES